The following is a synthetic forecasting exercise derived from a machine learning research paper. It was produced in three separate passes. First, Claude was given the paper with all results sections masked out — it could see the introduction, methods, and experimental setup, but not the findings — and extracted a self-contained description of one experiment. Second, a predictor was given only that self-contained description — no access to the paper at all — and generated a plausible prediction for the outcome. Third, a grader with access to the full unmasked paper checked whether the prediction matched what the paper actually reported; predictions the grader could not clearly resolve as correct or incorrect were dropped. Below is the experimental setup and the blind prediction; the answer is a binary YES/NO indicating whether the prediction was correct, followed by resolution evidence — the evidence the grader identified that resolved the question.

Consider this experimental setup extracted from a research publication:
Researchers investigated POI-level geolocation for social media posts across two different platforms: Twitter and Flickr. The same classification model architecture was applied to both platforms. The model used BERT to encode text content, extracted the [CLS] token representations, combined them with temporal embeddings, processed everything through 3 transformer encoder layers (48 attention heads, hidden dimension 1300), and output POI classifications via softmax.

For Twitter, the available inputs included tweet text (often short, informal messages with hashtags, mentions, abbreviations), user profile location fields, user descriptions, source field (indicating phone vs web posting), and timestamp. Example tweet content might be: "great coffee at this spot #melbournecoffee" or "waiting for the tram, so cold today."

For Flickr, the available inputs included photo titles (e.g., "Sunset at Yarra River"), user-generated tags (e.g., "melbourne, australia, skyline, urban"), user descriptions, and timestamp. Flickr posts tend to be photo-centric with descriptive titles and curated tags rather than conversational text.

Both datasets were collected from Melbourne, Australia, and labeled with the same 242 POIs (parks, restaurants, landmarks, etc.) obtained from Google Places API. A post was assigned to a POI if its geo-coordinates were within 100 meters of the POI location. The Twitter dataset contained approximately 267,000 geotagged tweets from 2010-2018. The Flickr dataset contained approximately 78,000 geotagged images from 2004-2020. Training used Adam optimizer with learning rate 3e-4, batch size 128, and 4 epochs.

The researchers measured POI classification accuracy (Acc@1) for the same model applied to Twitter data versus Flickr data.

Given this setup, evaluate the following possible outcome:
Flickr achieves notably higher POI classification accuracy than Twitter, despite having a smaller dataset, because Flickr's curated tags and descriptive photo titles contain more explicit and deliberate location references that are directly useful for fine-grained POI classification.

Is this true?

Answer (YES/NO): YES